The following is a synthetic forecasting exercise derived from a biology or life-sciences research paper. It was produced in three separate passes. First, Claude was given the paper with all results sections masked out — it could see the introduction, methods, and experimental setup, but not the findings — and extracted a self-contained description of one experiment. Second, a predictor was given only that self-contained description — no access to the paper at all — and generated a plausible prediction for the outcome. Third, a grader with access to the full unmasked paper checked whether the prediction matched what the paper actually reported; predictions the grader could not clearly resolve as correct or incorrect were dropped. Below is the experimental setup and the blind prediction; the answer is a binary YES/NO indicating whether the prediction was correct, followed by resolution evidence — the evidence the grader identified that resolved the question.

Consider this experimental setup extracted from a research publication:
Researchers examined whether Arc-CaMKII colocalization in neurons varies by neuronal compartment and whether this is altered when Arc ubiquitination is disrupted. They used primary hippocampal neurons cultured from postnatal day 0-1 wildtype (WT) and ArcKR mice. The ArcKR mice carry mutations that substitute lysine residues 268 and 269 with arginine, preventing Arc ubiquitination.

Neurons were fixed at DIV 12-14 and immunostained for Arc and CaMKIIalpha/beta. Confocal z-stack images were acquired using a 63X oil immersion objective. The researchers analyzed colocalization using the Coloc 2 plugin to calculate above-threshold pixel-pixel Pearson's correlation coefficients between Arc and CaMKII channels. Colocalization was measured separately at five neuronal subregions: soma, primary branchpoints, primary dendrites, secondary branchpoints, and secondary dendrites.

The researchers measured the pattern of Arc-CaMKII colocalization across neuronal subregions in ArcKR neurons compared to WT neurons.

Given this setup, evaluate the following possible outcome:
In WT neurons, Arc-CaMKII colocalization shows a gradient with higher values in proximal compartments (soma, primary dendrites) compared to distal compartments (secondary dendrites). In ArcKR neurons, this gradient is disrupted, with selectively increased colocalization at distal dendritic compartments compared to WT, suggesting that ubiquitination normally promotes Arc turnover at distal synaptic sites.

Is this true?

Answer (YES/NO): NO